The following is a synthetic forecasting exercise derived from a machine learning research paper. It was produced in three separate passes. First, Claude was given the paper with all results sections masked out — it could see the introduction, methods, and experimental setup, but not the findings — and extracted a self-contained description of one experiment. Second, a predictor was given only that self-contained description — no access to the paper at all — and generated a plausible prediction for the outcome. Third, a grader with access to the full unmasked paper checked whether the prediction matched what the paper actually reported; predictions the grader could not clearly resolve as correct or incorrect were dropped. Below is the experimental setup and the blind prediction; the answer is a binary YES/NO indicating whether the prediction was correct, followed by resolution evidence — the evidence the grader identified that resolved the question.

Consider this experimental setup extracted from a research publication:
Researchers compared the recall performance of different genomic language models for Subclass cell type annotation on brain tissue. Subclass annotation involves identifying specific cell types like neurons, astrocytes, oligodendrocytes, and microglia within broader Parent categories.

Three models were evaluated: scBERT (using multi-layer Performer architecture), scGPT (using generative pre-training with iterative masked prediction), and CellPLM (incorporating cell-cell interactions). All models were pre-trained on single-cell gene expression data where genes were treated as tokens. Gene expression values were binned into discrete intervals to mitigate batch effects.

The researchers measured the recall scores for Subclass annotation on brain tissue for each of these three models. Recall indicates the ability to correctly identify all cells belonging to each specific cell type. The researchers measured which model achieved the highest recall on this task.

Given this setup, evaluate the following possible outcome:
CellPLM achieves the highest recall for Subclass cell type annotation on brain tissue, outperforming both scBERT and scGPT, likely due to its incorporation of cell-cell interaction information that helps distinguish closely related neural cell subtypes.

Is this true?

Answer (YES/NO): NO